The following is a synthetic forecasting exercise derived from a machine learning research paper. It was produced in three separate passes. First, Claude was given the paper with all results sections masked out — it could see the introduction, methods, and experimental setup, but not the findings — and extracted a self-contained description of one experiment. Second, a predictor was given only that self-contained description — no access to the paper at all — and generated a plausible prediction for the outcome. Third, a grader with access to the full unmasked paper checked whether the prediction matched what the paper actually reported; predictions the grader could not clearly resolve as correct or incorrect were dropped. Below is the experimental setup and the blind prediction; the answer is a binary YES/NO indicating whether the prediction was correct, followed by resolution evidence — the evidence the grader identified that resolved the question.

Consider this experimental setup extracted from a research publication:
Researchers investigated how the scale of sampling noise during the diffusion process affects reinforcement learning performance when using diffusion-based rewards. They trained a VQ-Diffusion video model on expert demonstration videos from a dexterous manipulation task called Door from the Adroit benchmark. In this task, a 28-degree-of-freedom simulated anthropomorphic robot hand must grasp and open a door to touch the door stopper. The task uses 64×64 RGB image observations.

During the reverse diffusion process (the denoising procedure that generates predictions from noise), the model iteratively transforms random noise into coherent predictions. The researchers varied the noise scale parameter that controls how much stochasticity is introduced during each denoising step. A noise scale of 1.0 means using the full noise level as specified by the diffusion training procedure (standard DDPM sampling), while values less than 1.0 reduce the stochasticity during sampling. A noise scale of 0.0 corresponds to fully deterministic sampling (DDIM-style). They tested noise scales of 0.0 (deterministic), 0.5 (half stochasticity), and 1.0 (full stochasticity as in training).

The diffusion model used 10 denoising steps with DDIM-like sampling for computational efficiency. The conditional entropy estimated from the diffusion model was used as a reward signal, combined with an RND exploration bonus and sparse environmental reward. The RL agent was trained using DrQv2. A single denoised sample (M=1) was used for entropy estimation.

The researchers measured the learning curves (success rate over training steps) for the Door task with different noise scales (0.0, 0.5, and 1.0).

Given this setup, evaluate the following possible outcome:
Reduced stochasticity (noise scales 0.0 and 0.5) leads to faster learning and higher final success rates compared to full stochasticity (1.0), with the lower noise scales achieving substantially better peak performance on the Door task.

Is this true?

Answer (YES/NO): NO